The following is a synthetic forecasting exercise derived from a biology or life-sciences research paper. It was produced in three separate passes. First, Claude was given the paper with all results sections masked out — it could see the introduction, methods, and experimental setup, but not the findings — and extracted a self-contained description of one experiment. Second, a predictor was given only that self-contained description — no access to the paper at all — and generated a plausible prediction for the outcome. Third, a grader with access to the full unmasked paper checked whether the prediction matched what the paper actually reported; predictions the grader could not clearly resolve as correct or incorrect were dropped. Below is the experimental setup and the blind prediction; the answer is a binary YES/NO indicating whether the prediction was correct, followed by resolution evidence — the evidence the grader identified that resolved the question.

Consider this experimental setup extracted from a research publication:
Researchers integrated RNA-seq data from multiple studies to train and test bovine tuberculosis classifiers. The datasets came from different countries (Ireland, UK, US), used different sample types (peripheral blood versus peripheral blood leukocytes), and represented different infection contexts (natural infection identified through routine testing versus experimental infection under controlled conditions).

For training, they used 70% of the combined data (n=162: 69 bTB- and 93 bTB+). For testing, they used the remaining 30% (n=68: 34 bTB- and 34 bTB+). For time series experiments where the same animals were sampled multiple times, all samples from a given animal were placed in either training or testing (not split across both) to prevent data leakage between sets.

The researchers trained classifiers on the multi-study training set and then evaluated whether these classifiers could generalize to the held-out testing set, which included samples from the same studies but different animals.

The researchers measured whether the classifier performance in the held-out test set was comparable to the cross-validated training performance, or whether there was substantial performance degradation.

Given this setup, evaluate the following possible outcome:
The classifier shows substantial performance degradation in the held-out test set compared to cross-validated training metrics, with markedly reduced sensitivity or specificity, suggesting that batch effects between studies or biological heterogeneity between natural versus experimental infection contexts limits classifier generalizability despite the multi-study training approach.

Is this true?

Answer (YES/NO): NO